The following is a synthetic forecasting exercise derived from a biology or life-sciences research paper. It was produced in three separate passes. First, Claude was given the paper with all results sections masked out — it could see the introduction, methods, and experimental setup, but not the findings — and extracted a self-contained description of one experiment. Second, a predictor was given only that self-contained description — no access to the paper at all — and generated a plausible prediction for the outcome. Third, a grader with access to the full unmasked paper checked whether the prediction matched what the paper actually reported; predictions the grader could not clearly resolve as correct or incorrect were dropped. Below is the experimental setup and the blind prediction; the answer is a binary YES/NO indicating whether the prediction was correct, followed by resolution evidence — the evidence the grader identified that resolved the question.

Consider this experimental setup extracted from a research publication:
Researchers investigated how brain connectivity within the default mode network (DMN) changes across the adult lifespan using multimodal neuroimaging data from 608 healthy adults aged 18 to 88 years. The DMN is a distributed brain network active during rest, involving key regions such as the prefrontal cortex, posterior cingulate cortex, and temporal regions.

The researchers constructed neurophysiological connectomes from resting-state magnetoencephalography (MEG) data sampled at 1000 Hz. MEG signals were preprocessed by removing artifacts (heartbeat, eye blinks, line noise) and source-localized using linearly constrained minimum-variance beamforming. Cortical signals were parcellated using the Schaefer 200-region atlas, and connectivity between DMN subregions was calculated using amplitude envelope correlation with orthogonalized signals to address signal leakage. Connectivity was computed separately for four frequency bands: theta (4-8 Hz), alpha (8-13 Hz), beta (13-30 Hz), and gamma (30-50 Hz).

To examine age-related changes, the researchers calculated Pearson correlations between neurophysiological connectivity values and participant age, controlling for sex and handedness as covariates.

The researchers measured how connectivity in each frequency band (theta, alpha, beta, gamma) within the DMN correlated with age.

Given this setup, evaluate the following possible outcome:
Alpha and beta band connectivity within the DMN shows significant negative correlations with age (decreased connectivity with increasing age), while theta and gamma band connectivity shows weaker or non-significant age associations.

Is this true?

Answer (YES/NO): NO